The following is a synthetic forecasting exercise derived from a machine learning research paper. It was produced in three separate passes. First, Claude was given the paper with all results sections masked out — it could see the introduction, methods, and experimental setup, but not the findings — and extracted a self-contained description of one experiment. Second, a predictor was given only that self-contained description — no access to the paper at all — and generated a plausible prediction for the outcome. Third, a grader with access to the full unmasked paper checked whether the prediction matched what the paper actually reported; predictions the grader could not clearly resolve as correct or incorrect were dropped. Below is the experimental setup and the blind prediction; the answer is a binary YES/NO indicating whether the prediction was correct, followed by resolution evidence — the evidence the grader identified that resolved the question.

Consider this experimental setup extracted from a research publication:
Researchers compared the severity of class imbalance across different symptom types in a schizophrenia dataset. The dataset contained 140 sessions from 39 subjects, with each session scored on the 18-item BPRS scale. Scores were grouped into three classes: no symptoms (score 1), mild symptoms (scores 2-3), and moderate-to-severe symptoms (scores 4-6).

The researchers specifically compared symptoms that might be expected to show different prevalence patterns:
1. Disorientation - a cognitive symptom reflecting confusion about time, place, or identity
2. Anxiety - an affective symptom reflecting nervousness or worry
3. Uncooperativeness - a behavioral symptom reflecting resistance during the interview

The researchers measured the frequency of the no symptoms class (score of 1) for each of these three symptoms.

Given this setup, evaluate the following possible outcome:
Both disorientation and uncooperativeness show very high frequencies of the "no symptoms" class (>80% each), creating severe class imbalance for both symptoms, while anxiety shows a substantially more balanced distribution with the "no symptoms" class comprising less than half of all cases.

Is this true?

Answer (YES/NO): YES